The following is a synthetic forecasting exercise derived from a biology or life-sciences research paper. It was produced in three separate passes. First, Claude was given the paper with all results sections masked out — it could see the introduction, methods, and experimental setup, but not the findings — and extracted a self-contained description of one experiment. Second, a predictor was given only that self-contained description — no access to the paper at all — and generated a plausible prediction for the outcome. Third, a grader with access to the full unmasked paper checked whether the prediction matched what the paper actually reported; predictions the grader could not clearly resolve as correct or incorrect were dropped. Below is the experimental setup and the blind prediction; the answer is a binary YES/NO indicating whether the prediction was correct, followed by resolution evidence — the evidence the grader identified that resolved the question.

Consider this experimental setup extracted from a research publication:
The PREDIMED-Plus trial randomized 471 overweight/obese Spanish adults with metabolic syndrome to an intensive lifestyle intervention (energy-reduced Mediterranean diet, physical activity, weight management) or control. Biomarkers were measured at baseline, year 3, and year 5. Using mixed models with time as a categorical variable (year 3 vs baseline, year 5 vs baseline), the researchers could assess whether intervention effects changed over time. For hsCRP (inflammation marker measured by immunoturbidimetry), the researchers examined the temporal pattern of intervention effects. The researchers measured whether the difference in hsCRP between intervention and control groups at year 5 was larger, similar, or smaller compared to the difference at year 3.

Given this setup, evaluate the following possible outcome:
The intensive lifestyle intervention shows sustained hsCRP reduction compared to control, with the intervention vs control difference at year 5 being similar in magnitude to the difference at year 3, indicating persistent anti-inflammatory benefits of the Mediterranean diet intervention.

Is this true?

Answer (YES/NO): YES